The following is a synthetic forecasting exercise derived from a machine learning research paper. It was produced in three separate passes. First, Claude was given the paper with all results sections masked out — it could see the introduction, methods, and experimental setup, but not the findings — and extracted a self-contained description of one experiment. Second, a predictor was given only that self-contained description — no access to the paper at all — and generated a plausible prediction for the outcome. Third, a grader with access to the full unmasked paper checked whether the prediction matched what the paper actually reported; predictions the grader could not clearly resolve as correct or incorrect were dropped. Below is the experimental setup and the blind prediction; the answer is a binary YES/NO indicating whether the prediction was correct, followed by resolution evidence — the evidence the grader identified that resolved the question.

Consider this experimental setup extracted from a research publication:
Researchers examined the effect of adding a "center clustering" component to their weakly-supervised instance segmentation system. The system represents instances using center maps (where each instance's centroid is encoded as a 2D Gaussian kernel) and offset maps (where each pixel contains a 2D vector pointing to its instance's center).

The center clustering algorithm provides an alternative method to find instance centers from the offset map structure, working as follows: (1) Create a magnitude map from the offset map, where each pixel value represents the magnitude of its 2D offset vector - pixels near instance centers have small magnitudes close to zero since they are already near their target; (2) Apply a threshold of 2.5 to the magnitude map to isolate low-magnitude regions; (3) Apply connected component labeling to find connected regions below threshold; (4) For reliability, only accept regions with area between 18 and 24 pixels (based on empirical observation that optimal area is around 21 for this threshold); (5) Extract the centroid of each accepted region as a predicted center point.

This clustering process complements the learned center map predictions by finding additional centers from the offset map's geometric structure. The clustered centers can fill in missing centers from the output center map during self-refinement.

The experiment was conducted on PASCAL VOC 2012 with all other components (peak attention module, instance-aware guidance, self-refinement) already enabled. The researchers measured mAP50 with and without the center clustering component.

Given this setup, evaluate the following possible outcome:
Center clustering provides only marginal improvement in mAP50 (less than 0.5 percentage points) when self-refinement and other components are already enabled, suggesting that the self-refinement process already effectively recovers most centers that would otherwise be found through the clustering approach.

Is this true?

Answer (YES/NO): YES